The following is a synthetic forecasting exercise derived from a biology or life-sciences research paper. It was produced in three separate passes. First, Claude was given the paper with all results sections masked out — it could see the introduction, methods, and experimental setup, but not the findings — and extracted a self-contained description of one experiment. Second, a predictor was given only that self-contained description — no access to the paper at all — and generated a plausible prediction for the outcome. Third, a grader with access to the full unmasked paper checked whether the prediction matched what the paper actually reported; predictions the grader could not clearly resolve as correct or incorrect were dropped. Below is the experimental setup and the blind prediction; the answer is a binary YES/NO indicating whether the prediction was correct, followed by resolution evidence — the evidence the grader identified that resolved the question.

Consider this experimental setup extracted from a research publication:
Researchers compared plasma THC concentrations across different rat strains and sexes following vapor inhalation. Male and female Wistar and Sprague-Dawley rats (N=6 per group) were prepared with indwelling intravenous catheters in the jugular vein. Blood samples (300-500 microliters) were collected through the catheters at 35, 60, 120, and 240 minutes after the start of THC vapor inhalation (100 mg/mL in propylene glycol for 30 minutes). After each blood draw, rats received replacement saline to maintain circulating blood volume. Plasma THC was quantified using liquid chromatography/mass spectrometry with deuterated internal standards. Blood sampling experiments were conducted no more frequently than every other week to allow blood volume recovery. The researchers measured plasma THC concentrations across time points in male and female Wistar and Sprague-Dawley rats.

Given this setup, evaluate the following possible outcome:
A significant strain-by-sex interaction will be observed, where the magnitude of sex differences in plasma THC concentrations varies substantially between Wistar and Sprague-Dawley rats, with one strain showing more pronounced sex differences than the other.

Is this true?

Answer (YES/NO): NO